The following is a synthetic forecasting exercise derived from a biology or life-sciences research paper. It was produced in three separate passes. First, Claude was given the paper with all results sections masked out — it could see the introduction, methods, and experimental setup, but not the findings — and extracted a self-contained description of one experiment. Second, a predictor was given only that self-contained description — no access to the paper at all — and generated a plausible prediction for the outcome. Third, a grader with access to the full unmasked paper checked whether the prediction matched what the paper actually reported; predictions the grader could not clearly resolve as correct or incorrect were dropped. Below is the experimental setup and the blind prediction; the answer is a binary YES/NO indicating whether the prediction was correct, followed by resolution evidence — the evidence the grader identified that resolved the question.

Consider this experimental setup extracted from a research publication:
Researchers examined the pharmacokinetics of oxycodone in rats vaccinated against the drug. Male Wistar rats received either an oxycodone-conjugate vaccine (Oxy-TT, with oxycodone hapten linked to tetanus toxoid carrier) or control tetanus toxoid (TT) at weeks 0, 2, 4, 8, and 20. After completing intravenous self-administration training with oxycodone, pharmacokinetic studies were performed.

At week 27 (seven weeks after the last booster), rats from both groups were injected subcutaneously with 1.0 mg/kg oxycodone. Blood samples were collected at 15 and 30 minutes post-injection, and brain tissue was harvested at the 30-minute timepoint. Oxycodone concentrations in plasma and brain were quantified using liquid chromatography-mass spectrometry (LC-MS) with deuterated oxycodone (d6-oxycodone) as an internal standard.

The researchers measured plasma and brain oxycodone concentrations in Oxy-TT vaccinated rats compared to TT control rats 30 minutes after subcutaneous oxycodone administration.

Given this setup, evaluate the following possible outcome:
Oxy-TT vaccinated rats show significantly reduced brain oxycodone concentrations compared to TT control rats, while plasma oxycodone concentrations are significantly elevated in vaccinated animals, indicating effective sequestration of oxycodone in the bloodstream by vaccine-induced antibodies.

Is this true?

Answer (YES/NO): YES